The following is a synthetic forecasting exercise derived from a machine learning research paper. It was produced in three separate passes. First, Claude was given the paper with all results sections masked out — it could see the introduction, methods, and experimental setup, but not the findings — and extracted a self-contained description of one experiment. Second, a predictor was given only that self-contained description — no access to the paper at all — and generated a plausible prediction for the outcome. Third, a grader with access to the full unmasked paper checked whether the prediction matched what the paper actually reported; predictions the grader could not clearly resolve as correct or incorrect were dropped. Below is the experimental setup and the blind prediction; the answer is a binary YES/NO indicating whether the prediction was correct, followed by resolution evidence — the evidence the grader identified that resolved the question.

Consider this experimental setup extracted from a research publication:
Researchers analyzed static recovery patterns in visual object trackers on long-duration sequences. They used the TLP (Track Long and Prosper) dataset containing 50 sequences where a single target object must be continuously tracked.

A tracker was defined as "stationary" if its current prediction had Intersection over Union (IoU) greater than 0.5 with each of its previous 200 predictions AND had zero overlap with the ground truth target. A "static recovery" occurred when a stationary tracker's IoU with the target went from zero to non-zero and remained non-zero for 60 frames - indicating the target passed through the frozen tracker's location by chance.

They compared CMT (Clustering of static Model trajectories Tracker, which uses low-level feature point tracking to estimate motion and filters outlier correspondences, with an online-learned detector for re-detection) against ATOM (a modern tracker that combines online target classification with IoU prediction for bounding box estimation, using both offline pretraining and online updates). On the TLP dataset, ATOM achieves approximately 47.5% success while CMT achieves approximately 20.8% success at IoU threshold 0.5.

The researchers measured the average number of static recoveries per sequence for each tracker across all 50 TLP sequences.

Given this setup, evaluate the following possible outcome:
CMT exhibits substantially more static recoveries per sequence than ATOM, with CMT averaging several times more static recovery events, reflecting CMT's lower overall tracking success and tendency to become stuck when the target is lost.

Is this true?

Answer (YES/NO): YES